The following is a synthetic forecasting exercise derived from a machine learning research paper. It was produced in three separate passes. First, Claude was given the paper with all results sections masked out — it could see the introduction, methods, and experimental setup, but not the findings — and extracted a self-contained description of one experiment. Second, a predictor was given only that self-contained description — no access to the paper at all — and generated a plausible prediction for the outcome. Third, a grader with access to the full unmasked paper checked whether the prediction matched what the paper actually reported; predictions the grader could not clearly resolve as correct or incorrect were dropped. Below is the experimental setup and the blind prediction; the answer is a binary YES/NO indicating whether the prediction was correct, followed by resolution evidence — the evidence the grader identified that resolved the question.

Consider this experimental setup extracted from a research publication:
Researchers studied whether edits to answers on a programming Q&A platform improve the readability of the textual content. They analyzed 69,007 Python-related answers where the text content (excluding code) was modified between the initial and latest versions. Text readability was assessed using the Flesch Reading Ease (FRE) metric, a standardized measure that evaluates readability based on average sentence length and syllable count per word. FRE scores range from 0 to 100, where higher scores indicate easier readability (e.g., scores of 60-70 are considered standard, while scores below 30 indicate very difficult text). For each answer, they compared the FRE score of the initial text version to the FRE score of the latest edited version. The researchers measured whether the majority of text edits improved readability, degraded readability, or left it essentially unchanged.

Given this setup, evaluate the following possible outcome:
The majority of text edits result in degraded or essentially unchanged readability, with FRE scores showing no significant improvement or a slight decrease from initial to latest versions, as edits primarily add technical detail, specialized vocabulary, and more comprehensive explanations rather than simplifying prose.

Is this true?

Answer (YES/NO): YES